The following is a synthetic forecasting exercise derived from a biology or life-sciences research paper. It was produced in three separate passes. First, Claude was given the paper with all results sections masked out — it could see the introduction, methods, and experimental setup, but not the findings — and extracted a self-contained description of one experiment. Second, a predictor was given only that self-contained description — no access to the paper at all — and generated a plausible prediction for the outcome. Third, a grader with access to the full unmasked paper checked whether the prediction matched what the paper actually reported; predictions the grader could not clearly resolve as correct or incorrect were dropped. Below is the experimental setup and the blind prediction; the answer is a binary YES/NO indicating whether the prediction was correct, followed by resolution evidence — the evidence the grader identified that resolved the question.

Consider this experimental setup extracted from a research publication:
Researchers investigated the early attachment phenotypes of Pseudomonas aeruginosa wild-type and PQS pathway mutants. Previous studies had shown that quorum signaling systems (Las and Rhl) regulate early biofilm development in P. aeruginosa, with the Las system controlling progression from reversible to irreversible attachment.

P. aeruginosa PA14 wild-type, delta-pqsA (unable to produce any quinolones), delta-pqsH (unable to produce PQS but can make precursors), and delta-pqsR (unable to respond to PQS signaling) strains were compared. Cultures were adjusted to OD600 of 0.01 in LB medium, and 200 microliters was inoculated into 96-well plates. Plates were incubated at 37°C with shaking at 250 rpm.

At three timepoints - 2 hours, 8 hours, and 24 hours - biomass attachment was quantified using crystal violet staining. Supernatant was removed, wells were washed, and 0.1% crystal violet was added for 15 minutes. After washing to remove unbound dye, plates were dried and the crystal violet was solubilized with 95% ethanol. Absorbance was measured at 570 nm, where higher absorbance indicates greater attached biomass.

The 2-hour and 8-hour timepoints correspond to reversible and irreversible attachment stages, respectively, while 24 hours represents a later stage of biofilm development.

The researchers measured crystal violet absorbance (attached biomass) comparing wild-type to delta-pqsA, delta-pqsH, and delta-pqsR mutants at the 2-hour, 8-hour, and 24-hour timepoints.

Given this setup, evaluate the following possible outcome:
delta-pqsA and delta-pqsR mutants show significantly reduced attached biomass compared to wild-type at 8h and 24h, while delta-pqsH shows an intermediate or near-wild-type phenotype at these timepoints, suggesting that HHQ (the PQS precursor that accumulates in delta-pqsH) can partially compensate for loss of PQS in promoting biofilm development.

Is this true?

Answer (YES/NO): NO